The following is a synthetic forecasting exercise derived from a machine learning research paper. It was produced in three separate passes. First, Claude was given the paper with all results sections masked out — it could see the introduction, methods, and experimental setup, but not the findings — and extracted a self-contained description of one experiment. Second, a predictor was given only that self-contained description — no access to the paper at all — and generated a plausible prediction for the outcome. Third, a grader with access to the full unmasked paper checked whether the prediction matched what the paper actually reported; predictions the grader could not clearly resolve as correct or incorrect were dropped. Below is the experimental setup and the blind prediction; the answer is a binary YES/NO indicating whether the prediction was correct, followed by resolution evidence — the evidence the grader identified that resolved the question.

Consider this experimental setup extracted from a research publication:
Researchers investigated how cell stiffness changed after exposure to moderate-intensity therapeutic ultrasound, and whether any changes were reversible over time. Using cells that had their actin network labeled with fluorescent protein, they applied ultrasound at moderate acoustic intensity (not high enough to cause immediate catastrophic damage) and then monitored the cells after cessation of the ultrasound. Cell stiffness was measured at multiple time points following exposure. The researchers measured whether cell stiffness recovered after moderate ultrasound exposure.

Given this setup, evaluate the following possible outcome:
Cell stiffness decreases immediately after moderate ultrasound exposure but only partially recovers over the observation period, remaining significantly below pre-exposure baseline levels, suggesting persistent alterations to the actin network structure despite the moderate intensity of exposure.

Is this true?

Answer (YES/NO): NO